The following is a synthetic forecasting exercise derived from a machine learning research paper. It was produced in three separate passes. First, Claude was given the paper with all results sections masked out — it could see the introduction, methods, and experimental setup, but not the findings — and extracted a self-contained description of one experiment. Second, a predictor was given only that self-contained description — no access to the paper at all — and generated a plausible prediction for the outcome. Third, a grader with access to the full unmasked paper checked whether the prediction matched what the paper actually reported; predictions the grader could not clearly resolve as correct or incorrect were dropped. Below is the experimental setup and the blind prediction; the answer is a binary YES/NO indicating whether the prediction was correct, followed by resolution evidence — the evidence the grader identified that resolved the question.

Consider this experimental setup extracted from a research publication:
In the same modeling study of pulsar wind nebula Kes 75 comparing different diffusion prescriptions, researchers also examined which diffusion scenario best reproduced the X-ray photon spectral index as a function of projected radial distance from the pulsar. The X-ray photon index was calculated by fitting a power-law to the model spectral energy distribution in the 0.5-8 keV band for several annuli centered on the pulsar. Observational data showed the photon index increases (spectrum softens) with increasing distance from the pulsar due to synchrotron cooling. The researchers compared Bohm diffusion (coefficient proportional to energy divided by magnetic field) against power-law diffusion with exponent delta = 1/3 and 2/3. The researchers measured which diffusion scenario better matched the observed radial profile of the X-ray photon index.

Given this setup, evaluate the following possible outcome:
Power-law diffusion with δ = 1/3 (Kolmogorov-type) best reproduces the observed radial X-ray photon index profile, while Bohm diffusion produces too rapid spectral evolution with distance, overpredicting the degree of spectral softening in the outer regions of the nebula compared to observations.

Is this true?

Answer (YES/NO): NO